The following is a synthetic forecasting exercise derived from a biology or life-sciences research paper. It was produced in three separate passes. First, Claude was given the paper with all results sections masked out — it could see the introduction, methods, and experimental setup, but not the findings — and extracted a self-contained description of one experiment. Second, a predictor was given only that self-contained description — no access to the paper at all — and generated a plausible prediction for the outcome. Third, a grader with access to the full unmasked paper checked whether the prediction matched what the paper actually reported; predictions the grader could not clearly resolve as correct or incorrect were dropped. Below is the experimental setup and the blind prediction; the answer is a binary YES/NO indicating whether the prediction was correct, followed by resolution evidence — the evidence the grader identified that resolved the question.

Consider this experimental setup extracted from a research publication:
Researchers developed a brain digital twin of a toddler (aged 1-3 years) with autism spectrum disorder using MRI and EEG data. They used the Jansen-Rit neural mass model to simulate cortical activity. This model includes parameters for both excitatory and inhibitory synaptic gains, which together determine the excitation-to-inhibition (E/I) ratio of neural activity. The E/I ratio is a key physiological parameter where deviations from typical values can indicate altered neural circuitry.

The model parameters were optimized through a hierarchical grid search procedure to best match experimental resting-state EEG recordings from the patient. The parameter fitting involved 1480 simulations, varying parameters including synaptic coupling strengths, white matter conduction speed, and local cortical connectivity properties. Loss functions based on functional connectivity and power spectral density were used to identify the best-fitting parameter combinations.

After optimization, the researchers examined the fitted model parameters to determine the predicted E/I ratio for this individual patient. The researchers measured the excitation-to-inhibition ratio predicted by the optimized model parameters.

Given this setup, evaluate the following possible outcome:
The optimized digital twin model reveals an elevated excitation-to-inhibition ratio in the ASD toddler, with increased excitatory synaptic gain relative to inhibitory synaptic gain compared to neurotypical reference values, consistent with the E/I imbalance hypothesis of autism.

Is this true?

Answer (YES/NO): YES